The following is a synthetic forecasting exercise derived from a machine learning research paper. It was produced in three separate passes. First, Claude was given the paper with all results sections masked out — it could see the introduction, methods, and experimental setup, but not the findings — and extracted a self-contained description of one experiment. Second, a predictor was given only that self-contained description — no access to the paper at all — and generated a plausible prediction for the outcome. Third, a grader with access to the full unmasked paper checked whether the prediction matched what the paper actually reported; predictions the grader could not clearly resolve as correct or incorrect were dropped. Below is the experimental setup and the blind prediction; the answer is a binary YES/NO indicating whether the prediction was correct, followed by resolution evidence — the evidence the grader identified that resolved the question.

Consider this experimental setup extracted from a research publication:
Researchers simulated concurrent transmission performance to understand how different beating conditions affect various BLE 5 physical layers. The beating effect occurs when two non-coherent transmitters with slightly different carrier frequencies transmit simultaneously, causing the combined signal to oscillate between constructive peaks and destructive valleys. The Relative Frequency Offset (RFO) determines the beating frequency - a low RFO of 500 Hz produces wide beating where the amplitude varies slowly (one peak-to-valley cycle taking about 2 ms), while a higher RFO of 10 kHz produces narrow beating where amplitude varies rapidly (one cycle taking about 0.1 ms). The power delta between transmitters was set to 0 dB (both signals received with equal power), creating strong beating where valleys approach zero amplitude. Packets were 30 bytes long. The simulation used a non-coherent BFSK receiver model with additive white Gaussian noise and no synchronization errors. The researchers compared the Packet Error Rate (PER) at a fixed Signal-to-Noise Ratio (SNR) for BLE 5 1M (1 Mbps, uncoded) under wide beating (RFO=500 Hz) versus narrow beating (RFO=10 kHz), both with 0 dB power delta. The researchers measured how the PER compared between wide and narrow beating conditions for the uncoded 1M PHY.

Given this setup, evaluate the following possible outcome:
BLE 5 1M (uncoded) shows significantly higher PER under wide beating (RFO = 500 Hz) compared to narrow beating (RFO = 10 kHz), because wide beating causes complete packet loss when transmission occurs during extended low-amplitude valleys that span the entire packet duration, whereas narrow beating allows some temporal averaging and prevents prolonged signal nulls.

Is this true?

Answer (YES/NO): NO